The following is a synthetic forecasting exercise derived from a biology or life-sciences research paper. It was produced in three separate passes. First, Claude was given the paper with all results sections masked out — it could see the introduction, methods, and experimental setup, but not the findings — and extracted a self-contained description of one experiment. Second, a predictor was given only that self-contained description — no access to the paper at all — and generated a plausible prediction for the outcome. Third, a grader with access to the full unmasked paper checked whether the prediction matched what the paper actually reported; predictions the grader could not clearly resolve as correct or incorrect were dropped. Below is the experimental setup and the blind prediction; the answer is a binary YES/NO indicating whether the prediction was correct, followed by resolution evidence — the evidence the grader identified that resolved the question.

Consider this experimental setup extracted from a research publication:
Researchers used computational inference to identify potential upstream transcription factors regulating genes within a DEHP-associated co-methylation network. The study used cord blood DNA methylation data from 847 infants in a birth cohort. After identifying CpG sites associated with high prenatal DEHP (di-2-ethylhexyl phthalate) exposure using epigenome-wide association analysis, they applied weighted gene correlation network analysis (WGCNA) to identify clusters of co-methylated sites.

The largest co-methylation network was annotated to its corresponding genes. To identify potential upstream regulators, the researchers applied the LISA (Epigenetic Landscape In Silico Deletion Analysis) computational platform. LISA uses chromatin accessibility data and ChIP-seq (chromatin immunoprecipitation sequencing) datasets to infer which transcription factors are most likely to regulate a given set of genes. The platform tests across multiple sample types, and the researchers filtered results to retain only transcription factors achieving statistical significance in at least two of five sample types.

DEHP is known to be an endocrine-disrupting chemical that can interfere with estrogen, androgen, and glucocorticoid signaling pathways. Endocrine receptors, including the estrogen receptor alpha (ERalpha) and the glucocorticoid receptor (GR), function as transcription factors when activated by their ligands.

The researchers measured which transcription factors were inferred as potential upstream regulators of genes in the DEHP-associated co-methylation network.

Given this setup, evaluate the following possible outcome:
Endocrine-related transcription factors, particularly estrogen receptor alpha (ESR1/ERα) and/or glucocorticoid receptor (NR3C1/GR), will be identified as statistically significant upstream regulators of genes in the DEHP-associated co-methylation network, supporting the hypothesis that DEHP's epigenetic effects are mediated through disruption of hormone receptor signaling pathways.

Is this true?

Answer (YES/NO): YES